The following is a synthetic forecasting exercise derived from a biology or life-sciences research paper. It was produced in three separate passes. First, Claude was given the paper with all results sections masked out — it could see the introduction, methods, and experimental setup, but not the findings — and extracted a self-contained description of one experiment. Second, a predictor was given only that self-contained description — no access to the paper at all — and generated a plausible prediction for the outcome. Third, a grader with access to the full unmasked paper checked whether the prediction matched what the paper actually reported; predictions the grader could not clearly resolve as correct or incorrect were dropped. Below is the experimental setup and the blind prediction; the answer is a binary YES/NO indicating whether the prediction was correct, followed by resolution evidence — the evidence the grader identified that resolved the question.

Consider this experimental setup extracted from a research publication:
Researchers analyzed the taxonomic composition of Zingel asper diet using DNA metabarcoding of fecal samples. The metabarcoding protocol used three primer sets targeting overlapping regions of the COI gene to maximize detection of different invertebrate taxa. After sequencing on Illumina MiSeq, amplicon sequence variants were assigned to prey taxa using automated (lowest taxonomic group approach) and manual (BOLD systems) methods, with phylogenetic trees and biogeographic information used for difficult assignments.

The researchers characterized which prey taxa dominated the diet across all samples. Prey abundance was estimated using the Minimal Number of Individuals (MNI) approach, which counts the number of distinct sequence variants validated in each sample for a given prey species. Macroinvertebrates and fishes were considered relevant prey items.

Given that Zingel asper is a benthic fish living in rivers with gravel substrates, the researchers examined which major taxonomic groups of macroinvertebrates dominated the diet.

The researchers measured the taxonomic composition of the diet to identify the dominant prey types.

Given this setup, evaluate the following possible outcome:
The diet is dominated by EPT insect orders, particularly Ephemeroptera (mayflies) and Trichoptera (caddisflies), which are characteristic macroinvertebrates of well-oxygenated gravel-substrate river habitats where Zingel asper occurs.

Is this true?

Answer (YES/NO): NO